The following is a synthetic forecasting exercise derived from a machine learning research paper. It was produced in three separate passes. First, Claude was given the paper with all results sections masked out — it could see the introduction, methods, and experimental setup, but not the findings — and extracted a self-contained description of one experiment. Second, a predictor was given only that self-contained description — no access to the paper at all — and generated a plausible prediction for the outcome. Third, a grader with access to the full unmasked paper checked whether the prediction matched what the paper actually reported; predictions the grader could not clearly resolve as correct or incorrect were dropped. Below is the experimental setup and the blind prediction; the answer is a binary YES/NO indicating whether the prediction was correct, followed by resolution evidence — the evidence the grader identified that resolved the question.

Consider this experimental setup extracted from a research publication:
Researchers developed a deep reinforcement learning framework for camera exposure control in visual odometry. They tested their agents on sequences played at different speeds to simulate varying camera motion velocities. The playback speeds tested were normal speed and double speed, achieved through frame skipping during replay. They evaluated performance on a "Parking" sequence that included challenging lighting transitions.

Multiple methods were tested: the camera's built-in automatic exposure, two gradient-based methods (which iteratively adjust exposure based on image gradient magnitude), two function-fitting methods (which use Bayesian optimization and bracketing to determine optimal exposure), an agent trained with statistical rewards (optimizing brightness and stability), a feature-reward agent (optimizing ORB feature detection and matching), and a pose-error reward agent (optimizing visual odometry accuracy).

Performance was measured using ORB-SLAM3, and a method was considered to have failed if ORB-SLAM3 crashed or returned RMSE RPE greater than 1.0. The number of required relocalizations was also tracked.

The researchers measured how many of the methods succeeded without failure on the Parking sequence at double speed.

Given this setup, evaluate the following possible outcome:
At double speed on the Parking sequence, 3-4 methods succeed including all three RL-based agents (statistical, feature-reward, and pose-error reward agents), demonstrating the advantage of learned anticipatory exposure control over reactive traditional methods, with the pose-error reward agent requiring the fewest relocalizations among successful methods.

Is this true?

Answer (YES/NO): NO